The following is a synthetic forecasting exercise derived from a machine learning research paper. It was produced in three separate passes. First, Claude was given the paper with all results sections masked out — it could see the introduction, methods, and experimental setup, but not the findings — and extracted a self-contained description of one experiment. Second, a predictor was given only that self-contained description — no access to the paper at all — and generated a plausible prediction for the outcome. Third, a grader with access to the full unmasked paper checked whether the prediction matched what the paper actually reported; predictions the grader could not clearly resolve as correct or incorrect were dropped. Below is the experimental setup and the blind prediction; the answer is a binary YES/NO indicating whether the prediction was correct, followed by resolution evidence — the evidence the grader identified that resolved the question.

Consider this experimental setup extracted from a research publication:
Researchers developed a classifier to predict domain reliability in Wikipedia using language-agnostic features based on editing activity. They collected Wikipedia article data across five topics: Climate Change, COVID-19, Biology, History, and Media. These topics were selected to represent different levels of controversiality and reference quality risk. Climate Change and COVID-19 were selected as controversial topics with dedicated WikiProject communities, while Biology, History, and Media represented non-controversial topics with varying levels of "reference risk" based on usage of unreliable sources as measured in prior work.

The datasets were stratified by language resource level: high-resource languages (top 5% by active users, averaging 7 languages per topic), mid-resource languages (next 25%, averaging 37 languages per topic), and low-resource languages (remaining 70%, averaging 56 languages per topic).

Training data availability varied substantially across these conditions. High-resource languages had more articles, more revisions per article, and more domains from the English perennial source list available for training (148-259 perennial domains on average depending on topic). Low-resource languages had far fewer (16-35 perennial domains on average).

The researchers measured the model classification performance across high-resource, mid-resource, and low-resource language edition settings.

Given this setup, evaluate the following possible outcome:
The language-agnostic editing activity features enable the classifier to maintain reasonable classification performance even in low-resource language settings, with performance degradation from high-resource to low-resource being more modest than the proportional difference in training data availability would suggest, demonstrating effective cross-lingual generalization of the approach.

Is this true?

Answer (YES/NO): NO